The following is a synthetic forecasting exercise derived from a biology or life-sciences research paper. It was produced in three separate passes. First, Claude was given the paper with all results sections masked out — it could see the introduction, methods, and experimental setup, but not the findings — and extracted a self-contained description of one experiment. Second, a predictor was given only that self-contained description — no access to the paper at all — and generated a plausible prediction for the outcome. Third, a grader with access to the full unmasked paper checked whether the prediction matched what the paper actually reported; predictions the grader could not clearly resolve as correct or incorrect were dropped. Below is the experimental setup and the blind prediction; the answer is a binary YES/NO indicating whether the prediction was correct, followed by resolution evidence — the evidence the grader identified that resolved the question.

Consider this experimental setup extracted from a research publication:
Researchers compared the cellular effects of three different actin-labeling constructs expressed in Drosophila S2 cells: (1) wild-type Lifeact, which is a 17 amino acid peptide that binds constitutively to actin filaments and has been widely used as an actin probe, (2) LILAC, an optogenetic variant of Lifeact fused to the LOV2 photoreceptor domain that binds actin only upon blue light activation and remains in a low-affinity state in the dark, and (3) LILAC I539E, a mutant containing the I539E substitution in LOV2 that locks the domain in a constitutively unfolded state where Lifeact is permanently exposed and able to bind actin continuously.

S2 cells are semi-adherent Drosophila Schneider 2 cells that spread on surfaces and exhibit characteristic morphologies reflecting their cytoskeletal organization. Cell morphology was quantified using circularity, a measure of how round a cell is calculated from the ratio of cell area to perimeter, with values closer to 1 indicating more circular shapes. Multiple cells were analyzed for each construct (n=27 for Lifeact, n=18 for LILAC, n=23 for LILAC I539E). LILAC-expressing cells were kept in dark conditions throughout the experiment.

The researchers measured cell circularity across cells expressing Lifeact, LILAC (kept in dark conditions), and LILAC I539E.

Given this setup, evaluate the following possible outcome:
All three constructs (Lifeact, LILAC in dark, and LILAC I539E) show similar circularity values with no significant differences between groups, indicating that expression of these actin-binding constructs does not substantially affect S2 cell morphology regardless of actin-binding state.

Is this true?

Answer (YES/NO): NO